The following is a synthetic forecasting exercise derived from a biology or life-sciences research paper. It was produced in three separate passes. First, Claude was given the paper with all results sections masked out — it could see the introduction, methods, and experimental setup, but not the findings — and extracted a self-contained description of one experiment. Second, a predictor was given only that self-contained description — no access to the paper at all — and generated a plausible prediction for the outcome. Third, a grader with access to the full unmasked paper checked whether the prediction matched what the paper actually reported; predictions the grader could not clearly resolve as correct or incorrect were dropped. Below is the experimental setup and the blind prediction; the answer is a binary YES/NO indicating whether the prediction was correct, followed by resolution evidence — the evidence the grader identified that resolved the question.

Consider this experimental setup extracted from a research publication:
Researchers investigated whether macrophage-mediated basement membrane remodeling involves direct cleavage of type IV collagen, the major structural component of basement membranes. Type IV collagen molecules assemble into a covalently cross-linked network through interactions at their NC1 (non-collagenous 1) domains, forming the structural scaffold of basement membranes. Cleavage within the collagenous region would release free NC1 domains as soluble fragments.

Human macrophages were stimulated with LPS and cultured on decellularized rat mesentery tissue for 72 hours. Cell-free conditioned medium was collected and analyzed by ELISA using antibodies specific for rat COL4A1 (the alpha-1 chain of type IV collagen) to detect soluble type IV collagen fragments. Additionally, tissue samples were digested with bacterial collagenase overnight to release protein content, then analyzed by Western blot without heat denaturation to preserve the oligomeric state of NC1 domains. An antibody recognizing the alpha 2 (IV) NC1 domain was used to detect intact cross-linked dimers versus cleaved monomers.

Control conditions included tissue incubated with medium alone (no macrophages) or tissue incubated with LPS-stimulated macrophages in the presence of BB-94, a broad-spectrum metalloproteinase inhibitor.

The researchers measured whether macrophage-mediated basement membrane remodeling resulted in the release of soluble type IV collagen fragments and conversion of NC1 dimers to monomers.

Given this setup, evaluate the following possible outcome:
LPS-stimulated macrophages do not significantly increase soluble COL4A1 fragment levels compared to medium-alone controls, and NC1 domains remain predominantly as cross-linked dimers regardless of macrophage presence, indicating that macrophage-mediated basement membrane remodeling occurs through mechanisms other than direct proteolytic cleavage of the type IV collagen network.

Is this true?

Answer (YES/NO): NO